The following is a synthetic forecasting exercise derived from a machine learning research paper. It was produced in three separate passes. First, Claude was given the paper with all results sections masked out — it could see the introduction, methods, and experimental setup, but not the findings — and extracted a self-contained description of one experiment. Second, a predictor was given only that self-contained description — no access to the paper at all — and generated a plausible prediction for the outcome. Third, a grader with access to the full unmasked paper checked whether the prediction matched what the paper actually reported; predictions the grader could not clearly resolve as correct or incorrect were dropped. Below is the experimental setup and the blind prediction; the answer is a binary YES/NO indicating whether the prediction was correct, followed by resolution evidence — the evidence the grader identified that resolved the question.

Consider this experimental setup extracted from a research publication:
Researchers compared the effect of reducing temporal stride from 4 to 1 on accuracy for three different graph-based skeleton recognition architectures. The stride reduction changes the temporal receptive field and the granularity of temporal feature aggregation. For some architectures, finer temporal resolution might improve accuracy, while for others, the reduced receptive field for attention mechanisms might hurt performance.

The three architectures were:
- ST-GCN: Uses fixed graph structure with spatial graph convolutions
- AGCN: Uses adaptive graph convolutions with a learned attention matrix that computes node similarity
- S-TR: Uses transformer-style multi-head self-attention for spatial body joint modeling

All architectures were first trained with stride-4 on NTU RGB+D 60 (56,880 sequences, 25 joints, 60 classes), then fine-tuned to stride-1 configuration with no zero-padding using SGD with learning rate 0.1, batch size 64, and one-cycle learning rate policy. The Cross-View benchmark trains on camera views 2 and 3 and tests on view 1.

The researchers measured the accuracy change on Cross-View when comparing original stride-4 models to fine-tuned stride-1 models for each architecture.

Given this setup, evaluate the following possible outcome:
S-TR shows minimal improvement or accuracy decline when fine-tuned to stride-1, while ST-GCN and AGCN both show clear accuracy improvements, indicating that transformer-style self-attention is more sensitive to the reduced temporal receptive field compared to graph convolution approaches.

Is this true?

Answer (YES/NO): NO